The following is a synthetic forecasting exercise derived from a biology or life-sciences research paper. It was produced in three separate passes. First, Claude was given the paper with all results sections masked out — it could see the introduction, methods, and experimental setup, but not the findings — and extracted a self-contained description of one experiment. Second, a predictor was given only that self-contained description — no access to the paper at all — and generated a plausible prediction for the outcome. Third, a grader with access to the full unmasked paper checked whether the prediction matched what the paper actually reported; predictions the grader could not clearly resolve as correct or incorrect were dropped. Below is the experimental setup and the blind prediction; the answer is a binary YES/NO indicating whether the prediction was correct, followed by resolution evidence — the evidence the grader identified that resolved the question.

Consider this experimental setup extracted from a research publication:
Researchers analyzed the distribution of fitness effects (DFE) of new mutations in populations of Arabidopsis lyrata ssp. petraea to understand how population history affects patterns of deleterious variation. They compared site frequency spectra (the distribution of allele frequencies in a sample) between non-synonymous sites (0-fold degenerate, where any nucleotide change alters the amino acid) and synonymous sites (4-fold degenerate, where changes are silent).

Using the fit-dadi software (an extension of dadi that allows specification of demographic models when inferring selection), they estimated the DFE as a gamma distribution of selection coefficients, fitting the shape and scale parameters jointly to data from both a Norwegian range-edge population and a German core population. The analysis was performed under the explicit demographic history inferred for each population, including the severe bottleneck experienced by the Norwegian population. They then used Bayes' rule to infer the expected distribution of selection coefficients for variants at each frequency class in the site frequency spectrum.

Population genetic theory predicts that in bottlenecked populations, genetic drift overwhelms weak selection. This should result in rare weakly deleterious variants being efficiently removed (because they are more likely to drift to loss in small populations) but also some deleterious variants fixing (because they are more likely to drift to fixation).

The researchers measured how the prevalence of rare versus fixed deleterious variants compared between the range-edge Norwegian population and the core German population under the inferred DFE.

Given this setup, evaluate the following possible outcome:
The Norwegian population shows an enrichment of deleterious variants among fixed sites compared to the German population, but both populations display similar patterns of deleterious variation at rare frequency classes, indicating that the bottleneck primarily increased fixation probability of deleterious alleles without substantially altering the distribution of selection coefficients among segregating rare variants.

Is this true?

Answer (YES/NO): NO